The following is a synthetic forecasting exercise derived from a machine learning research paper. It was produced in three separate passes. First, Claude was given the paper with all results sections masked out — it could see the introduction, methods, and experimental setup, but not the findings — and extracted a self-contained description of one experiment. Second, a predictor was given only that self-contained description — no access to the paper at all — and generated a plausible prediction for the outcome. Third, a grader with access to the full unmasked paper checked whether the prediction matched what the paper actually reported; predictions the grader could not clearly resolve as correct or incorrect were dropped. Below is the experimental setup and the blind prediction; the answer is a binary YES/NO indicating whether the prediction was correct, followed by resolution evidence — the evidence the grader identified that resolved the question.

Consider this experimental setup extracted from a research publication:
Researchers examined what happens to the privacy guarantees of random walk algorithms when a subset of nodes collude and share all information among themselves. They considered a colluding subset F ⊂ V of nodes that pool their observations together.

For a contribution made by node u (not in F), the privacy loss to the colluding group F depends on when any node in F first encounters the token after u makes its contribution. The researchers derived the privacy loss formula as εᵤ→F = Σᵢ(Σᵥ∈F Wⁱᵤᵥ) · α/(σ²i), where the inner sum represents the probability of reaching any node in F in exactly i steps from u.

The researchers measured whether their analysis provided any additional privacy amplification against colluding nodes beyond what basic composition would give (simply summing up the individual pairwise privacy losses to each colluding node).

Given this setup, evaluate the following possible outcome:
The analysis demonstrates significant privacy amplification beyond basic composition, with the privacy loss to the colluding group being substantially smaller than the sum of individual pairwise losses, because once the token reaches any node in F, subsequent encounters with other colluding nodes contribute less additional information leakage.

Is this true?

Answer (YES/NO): NO